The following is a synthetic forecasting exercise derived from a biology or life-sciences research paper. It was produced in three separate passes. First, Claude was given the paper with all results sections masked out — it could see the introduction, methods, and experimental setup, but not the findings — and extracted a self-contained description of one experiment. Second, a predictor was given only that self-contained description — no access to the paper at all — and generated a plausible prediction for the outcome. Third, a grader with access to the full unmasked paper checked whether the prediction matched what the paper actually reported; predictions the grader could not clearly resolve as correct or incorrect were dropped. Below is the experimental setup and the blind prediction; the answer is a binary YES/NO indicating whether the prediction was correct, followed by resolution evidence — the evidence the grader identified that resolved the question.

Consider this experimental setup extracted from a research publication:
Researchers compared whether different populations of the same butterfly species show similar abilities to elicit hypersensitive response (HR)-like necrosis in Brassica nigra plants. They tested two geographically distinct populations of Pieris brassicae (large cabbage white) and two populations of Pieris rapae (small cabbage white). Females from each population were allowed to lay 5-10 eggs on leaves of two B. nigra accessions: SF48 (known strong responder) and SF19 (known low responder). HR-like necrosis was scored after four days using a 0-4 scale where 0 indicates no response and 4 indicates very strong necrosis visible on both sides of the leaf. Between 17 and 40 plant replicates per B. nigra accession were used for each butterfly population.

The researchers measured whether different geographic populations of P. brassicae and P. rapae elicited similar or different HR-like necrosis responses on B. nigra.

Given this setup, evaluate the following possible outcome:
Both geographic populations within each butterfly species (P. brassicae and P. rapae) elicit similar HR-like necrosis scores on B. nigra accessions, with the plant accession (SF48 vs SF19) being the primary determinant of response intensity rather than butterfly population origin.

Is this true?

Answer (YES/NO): YES